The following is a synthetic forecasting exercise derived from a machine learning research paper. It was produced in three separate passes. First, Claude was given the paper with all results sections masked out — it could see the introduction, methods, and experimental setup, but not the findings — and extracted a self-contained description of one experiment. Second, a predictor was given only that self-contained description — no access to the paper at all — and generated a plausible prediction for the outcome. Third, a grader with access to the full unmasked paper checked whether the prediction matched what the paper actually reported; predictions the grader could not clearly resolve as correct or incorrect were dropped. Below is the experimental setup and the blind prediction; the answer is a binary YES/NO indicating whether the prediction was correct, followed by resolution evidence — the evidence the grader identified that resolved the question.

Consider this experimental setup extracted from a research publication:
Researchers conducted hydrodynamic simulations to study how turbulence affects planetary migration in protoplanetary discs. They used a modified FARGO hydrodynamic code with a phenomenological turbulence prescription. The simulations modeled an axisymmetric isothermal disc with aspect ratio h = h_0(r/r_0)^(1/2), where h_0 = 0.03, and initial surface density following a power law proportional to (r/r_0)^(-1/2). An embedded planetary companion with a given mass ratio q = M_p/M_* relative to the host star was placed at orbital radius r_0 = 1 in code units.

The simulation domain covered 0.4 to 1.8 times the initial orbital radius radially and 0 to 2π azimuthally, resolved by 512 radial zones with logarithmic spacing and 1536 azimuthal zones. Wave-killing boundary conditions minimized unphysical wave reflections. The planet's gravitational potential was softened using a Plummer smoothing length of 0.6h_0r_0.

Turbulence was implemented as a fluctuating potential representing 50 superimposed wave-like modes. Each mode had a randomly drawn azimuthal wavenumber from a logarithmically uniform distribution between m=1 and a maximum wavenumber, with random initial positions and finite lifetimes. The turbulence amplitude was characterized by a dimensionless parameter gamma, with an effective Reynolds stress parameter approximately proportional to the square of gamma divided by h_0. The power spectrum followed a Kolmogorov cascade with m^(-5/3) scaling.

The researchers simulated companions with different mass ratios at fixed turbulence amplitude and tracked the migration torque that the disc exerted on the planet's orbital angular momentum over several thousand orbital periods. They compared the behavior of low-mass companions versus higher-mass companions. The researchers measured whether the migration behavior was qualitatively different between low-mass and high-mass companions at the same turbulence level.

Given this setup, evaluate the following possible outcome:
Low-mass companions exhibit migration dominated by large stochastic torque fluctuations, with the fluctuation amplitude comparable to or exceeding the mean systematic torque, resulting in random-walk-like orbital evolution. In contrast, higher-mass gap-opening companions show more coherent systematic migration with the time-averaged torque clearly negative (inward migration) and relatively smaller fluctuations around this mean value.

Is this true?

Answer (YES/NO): YES